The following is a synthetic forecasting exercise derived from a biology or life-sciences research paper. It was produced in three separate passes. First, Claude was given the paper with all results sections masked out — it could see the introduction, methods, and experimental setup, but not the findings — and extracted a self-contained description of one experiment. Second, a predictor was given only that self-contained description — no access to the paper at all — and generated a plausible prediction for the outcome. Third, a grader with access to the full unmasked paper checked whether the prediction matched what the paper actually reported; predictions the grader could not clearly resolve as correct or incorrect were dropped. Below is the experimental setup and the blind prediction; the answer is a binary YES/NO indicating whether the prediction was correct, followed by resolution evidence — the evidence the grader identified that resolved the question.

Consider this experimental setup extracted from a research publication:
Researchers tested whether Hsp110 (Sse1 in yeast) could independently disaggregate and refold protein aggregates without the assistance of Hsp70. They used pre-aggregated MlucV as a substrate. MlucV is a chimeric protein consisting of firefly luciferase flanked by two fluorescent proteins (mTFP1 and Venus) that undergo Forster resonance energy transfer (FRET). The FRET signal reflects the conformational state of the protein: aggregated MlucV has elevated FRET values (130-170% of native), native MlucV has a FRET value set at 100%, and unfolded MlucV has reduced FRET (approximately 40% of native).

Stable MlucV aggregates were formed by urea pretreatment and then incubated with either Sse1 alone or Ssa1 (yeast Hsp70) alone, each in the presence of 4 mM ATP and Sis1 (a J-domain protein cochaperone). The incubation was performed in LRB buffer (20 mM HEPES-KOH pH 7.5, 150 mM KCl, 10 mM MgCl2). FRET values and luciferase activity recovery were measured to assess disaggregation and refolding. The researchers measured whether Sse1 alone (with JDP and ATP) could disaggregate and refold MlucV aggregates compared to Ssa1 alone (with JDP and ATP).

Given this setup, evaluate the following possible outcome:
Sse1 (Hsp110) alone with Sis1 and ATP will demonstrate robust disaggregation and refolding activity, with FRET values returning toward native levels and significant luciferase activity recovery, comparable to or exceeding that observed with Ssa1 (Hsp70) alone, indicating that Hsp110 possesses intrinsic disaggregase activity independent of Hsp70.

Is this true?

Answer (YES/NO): NO